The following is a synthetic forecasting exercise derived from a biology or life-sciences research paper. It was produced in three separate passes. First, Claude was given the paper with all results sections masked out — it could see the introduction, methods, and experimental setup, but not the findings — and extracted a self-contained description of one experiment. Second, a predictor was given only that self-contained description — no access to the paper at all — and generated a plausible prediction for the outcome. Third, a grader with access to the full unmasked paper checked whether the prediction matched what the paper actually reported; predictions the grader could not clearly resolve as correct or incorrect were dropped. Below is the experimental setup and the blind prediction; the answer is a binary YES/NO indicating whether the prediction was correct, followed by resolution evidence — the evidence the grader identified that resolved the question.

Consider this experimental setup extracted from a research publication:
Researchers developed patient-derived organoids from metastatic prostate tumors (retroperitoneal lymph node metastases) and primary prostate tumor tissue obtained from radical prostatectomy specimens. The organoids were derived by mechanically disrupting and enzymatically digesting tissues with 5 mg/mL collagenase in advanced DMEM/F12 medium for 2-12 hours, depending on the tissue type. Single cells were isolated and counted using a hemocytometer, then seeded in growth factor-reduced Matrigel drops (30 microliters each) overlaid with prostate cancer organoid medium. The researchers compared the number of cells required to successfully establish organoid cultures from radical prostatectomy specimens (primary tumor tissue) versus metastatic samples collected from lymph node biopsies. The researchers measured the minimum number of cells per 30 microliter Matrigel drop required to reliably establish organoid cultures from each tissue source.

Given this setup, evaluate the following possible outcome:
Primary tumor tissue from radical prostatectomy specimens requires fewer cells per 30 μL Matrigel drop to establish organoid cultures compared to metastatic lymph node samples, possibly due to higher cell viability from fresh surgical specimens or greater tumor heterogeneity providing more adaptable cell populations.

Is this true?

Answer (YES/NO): NO